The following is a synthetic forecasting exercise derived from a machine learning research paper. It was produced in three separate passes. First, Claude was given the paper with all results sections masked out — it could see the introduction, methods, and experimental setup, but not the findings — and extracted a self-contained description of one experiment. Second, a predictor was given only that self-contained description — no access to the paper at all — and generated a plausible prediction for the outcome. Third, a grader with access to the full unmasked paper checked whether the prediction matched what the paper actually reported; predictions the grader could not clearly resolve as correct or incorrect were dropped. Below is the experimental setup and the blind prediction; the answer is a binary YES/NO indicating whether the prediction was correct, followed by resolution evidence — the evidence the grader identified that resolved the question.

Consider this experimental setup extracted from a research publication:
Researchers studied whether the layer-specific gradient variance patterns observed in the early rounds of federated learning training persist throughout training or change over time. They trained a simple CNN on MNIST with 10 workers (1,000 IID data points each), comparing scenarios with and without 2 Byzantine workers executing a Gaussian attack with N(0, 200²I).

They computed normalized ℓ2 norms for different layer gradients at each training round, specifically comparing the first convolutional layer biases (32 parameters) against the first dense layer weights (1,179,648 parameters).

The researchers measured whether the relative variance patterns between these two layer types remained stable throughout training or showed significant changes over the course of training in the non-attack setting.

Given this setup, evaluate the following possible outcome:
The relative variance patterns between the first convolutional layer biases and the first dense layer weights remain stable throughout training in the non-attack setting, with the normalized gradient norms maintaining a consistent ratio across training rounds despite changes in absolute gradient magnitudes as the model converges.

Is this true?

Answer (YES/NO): NO